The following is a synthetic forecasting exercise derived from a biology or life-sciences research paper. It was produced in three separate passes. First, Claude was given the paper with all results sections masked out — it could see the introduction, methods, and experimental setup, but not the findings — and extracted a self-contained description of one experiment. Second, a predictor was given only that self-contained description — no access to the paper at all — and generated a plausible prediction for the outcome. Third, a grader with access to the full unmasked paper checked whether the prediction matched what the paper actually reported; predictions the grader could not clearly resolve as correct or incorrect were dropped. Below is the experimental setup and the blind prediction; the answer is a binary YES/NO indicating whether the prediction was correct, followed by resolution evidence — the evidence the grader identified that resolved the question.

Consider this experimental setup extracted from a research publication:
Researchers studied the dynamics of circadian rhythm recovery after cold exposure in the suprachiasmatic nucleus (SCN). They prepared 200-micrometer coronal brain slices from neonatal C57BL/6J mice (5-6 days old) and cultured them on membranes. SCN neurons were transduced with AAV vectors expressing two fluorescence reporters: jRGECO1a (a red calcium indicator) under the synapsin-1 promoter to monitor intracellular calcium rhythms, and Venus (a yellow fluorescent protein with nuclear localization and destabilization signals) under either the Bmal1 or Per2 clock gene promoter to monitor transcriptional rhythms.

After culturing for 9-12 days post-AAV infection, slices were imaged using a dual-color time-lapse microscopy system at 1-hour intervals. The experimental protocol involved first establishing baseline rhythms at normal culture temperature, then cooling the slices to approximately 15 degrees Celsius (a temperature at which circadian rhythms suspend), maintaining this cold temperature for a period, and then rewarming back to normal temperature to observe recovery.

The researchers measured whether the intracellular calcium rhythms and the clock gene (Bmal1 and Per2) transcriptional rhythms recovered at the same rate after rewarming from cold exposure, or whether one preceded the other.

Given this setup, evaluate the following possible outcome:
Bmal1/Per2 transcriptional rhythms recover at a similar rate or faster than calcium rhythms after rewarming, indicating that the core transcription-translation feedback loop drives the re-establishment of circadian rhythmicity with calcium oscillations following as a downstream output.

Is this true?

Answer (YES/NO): NO